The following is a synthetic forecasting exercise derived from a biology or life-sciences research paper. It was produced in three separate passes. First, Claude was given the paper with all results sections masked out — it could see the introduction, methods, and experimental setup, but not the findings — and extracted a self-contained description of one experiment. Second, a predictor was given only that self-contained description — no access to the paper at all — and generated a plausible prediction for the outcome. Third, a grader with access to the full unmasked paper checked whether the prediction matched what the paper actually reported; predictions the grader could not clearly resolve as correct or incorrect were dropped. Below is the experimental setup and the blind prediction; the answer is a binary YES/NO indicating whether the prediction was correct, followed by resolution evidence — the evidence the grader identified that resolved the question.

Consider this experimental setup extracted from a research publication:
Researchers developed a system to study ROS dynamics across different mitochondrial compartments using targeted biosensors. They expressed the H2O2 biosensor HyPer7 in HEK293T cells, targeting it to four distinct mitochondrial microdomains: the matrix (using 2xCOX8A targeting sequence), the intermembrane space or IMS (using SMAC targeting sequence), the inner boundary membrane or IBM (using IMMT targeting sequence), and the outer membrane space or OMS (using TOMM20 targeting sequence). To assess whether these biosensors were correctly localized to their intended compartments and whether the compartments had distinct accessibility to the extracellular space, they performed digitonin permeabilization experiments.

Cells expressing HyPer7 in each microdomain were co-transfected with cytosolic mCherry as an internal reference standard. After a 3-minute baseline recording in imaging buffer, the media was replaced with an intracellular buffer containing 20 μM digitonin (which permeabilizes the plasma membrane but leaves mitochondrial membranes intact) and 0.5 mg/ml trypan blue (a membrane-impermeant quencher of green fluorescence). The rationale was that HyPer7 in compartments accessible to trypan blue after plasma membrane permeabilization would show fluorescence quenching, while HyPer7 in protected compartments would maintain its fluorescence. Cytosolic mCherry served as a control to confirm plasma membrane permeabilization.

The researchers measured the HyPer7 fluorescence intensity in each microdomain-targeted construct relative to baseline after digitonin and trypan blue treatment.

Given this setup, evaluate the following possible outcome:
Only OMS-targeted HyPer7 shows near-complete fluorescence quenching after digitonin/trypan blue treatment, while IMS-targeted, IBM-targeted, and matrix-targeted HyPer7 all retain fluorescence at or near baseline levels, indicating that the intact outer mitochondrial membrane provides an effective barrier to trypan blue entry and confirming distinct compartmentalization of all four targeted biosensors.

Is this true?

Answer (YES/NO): NO